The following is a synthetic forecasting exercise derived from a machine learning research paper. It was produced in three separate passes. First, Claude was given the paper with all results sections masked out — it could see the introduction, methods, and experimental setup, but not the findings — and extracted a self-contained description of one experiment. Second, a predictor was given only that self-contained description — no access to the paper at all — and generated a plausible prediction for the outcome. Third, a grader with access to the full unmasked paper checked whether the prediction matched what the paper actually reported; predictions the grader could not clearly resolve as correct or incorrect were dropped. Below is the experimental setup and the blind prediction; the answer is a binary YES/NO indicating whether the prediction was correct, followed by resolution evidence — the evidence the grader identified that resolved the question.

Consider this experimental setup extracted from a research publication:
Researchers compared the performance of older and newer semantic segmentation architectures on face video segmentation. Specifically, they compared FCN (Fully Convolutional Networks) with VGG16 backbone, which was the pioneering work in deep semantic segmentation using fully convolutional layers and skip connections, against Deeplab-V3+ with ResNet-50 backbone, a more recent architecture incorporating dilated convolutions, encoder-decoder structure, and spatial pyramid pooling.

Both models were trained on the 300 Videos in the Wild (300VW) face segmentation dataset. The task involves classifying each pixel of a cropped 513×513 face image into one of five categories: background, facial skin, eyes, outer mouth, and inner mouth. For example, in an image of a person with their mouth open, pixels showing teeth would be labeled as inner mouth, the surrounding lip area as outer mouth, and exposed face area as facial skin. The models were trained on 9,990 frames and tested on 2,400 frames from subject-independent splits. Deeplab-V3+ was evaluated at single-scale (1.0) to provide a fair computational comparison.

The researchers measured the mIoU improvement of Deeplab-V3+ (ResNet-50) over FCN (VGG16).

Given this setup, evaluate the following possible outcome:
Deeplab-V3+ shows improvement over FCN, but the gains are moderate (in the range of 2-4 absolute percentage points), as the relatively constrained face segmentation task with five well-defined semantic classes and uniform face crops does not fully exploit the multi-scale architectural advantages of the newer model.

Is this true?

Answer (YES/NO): YES